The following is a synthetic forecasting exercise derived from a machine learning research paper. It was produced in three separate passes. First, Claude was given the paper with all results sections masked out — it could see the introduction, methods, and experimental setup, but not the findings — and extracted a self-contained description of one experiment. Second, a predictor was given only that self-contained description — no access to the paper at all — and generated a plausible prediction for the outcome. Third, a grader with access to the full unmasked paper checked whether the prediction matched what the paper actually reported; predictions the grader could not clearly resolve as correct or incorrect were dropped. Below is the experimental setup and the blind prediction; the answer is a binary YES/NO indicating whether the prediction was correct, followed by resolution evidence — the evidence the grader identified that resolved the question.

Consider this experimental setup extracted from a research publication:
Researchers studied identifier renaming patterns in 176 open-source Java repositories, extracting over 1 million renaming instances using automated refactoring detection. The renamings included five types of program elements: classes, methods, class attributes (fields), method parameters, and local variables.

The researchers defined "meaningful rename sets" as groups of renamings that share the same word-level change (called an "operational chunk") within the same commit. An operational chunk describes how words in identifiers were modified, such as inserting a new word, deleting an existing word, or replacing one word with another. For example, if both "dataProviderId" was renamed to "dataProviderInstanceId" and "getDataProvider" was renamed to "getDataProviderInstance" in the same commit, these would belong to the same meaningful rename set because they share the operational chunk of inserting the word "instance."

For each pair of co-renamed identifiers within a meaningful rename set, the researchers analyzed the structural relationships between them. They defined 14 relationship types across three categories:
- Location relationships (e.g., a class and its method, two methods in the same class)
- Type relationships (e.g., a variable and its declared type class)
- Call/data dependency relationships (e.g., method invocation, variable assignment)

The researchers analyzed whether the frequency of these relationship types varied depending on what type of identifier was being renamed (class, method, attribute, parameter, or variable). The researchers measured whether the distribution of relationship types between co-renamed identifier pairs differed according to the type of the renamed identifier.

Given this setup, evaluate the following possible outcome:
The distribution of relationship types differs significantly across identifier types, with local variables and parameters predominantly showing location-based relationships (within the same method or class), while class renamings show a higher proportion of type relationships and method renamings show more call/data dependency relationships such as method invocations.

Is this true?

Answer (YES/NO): NO